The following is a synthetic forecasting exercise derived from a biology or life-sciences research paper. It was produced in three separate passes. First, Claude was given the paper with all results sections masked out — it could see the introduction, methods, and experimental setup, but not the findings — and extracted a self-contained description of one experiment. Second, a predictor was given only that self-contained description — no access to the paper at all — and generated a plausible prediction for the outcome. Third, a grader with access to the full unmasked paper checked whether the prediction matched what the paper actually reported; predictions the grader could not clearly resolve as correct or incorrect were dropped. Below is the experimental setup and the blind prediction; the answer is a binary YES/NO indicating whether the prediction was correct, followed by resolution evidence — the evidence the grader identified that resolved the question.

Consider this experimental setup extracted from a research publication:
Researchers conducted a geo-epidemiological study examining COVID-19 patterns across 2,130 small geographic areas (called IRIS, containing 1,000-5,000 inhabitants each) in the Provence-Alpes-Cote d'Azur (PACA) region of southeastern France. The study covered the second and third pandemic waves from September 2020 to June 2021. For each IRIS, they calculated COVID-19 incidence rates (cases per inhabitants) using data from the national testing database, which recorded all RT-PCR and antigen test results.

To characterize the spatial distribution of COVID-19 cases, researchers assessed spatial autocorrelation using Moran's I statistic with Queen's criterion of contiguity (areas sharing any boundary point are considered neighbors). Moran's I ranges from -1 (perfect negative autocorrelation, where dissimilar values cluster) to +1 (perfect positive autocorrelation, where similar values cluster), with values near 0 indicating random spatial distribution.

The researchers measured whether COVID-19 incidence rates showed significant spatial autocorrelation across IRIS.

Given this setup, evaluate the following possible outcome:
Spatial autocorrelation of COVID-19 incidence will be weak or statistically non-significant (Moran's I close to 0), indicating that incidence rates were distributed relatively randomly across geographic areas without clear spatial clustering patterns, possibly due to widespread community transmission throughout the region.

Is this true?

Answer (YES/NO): NO